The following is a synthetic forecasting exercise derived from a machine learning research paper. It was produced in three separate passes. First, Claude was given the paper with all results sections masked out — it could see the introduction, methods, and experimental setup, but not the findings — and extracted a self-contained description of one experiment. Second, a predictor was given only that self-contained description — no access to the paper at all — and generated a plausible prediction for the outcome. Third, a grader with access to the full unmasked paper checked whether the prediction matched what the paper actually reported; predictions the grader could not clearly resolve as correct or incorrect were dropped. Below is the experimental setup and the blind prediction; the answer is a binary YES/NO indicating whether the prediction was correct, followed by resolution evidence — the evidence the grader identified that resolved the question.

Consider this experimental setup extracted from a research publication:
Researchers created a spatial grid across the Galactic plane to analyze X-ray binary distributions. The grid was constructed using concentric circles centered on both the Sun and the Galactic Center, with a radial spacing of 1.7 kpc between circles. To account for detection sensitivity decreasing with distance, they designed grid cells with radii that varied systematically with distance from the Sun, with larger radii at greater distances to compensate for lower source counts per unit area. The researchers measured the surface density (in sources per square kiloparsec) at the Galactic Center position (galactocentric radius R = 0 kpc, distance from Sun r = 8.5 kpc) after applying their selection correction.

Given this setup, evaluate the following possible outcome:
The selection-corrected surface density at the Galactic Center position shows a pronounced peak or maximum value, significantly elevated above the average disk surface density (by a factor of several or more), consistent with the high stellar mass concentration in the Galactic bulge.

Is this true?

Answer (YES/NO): YES